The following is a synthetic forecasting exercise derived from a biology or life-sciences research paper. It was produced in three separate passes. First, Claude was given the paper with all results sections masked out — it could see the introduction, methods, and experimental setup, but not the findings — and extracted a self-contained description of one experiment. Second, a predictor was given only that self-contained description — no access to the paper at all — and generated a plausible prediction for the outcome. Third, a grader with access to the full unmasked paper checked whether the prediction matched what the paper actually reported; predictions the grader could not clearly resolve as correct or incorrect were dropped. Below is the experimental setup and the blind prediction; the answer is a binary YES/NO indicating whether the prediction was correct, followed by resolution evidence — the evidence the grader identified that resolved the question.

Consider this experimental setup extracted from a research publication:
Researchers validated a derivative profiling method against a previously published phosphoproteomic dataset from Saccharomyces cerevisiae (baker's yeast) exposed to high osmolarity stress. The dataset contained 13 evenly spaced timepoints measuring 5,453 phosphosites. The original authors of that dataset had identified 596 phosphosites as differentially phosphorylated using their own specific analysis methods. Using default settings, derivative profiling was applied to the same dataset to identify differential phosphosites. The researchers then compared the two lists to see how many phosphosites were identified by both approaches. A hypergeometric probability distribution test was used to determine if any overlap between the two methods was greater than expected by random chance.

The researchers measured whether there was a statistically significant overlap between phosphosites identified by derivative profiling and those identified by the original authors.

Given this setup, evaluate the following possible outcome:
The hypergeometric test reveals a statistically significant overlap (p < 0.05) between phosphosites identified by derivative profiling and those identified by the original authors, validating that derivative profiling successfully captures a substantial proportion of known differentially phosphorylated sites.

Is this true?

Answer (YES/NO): YES